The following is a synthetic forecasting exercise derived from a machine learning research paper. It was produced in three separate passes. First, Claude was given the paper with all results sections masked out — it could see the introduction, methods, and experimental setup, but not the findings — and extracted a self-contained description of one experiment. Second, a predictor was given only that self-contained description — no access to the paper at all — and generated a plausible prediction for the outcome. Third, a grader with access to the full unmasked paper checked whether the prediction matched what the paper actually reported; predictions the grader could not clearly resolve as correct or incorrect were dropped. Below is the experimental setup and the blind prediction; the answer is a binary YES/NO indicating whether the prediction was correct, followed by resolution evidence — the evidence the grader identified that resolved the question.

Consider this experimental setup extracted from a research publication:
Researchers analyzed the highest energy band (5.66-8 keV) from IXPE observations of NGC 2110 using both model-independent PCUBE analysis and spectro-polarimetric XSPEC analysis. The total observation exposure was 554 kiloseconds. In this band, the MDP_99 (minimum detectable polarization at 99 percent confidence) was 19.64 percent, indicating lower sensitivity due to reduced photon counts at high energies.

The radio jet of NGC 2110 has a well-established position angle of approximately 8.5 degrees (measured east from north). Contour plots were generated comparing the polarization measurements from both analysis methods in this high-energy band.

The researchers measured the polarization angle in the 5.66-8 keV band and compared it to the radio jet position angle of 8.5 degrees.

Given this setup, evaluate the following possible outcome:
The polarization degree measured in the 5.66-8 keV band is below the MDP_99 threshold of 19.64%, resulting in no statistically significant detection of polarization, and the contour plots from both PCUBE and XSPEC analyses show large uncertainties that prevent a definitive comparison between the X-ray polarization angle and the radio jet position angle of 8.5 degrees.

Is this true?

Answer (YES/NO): YES